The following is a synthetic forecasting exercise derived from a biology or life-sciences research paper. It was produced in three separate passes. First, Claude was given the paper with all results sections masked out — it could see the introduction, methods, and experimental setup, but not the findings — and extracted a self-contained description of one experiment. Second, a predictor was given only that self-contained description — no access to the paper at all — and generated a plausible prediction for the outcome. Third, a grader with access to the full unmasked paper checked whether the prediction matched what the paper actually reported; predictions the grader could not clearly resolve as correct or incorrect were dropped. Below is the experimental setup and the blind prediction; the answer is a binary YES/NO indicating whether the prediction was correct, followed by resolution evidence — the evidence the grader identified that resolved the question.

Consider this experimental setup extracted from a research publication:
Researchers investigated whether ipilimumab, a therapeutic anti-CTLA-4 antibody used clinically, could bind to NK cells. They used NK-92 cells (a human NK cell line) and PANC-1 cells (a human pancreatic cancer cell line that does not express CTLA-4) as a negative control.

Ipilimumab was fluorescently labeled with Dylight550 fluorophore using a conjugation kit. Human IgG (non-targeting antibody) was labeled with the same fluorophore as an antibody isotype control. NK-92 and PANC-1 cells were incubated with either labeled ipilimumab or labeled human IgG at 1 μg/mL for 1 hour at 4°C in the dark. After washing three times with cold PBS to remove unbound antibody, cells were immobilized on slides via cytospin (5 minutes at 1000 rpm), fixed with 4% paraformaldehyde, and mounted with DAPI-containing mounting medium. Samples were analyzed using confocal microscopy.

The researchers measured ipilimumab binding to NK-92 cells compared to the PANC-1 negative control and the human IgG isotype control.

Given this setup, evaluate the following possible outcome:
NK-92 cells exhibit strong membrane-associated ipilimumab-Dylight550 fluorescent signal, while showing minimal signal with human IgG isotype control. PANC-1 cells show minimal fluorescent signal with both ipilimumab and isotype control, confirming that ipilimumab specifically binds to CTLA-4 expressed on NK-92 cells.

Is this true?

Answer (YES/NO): YES